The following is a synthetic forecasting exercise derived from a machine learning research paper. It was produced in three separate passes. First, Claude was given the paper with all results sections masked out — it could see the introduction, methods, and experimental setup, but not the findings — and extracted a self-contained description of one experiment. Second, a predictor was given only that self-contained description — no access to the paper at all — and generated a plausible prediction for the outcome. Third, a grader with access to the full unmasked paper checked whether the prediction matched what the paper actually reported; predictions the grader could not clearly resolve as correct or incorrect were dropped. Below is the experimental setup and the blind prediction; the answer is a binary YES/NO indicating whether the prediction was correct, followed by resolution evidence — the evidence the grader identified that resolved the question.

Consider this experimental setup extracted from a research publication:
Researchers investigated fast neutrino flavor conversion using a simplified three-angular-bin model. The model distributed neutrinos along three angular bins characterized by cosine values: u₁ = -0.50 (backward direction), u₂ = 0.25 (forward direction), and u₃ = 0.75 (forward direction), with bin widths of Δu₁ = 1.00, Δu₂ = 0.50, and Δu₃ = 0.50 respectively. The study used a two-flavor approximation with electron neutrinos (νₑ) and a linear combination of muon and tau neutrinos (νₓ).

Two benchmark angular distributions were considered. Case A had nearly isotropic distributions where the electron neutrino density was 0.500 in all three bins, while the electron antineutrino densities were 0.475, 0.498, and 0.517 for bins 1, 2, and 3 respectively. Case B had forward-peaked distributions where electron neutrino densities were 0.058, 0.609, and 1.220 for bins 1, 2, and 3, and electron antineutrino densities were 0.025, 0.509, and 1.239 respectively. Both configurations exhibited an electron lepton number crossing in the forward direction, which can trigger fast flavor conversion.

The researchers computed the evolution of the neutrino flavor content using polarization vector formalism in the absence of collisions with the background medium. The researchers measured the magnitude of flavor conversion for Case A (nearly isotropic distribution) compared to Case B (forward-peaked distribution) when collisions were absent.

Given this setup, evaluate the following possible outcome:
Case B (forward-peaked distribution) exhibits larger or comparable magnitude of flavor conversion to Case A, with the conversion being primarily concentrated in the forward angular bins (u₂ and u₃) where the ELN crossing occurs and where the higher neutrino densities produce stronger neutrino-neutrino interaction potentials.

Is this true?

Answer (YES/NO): YES